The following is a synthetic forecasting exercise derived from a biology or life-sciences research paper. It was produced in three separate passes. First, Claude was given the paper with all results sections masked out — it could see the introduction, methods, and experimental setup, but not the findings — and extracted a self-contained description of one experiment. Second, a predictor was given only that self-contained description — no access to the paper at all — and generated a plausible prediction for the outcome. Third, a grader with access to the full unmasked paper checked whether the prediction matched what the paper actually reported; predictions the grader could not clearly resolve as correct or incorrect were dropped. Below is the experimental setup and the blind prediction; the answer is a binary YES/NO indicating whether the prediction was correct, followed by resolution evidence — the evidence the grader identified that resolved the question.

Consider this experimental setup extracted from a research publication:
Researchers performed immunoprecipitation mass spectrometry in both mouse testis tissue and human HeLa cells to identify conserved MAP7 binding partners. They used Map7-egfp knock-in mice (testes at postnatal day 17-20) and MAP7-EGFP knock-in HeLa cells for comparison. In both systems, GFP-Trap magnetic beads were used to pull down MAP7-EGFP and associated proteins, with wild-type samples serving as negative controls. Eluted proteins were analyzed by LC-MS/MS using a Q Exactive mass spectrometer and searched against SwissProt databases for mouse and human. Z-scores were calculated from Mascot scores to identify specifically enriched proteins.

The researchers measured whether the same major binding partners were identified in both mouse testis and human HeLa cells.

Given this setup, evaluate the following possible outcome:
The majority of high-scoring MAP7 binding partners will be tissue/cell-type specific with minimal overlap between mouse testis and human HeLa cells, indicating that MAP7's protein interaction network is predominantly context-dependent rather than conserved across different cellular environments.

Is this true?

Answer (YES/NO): NO